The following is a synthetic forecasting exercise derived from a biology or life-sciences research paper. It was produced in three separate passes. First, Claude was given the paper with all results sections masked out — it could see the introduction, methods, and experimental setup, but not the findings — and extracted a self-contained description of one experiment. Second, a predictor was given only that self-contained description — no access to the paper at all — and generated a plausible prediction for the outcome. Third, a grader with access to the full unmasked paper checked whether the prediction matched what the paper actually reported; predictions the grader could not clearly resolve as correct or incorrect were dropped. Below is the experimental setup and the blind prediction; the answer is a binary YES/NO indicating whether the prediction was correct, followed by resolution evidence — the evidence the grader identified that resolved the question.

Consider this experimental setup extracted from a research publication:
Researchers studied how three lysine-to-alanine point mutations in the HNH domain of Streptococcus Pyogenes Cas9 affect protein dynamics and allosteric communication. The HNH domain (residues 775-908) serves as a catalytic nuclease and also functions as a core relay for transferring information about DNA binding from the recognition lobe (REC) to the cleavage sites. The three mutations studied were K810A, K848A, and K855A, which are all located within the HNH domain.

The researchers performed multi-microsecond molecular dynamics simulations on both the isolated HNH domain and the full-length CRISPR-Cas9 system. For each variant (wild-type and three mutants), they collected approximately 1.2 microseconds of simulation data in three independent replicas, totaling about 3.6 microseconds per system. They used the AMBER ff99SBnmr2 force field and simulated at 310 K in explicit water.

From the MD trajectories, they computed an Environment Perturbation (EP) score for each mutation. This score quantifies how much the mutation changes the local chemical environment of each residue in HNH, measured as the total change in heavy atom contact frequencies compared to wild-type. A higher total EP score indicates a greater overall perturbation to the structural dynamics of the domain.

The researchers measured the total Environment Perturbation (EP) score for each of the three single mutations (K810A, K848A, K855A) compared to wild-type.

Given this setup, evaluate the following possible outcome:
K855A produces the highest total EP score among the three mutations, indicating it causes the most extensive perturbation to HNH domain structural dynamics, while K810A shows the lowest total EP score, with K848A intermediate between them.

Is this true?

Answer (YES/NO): NO